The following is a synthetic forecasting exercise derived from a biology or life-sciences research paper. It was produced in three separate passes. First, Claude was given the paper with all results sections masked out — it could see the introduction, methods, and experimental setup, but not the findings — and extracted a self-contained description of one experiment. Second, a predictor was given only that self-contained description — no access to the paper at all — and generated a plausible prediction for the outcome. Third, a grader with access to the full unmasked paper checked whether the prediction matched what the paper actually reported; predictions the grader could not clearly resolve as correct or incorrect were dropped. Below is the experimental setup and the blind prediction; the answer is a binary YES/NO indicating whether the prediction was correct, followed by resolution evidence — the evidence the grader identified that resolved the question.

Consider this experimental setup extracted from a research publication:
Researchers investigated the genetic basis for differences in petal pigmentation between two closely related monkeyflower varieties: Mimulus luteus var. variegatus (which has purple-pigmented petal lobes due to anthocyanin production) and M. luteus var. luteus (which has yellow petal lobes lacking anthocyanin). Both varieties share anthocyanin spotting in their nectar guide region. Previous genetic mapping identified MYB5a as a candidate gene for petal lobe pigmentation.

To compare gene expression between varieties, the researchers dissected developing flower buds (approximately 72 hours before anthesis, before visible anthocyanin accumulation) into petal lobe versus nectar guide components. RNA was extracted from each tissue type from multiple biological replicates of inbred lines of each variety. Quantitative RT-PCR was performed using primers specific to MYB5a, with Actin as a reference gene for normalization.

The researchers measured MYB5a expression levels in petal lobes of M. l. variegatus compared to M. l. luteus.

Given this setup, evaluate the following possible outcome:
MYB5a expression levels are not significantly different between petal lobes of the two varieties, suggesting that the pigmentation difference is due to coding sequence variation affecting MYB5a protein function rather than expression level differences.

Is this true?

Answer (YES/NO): NO